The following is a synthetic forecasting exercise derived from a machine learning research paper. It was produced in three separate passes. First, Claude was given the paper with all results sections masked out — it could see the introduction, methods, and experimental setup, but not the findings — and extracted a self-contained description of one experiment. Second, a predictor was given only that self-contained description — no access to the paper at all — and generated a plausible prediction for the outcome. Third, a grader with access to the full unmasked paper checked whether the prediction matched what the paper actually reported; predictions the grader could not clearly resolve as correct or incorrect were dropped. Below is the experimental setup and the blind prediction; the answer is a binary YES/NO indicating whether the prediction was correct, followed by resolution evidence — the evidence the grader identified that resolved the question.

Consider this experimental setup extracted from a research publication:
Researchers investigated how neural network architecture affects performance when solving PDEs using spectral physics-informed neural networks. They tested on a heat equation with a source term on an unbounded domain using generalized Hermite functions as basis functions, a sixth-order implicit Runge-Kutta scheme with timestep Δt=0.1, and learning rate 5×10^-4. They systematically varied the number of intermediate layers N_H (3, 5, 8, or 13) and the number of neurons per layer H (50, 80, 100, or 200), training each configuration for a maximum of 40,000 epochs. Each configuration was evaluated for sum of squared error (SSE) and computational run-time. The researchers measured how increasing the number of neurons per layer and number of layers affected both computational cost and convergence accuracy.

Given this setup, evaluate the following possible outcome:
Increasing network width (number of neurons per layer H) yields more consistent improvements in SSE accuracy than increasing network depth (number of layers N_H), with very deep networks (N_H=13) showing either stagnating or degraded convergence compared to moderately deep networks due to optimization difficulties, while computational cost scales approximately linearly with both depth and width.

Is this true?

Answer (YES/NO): NO